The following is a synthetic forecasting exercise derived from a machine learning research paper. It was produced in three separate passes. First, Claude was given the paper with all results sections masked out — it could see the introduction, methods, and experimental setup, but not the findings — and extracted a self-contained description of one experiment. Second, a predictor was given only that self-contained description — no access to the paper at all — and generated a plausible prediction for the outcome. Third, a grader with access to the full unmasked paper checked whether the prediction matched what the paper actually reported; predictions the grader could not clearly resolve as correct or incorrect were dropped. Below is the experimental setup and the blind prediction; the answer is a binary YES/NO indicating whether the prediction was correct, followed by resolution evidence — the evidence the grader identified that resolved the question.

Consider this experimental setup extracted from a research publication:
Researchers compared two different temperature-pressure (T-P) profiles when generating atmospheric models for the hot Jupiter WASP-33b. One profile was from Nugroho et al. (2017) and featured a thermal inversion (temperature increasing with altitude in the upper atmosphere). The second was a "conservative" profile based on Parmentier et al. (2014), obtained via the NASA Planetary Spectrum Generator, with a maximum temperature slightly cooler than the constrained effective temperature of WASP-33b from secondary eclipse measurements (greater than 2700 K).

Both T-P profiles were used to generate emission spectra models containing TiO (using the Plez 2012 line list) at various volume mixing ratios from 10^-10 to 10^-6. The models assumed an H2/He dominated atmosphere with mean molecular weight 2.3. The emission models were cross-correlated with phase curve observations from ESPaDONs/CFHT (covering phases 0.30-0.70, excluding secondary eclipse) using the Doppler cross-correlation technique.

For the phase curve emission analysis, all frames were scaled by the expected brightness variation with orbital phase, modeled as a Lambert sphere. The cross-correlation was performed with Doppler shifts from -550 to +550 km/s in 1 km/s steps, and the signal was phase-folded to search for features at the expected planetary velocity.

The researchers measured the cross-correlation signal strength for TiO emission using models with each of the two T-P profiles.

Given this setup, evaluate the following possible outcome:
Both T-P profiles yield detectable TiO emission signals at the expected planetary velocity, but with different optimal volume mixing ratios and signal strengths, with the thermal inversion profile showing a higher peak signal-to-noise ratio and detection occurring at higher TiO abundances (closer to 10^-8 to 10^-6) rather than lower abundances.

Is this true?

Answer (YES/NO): NO